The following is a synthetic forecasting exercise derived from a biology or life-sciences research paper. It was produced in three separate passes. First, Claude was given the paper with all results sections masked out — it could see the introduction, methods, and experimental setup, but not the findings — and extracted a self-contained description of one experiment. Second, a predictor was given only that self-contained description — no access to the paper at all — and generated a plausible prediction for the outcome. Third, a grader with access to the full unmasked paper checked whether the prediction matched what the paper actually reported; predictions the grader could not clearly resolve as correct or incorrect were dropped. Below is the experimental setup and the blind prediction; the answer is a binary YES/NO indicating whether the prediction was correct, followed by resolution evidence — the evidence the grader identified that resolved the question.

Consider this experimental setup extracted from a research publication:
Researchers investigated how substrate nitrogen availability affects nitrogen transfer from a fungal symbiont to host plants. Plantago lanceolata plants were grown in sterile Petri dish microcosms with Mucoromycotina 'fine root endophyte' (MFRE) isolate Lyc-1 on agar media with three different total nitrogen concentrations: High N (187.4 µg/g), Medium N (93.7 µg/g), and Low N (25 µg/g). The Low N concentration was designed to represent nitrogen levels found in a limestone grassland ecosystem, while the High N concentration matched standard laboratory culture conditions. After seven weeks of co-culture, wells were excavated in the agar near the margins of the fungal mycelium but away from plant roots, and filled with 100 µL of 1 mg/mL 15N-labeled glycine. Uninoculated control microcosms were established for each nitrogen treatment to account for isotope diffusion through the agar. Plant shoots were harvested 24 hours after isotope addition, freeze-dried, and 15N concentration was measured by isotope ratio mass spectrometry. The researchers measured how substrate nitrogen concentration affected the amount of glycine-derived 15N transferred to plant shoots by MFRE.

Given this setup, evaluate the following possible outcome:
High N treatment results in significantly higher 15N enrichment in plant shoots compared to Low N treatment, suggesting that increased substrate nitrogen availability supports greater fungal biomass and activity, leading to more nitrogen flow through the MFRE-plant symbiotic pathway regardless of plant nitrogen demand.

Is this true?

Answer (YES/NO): NO